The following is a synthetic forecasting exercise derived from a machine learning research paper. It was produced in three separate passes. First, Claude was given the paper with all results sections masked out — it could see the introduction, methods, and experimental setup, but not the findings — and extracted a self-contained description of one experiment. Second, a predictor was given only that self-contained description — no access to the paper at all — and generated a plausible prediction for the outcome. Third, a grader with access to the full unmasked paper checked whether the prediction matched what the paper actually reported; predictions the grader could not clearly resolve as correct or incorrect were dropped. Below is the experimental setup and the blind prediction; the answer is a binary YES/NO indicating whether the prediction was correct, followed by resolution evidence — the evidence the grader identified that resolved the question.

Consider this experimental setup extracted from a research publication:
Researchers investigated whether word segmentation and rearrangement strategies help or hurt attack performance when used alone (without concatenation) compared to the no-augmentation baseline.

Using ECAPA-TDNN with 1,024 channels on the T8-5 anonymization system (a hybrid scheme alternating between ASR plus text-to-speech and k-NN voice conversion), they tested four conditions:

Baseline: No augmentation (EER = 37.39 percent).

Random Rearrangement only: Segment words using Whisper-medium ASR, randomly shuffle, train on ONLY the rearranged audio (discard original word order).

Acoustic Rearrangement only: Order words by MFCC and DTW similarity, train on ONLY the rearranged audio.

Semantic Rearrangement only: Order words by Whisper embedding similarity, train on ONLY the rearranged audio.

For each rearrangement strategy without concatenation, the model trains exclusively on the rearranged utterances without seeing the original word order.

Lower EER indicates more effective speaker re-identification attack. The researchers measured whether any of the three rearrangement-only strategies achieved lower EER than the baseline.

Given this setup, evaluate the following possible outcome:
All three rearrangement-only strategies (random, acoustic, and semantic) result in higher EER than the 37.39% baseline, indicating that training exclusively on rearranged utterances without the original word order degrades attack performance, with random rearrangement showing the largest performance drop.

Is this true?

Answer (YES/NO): NO